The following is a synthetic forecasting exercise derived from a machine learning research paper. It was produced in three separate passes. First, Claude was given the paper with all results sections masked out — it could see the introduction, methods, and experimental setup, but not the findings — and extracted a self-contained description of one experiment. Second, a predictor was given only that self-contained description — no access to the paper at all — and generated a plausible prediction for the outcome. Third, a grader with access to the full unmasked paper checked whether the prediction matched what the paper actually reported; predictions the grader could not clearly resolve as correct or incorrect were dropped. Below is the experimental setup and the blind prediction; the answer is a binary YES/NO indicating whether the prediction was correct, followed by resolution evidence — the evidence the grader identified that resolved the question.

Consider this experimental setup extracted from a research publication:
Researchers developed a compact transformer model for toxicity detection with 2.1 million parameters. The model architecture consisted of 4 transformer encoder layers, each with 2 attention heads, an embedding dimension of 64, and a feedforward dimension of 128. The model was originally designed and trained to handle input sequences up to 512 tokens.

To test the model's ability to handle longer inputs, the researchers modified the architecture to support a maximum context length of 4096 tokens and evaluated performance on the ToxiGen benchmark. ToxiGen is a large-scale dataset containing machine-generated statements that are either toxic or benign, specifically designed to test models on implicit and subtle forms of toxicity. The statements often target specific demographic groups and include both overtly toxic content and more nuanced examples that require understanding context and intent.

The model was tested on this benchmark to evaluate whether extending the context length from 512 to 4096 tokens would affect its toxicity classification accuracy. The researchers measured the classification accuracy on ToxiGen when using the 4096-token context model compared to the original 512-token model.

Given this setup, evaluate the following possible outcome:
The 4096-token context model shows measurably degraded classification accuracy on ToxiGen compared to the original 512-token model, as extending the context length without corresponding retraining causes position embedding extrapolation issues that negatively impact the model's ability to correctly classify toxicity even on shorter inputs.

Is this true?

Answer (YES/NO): NO